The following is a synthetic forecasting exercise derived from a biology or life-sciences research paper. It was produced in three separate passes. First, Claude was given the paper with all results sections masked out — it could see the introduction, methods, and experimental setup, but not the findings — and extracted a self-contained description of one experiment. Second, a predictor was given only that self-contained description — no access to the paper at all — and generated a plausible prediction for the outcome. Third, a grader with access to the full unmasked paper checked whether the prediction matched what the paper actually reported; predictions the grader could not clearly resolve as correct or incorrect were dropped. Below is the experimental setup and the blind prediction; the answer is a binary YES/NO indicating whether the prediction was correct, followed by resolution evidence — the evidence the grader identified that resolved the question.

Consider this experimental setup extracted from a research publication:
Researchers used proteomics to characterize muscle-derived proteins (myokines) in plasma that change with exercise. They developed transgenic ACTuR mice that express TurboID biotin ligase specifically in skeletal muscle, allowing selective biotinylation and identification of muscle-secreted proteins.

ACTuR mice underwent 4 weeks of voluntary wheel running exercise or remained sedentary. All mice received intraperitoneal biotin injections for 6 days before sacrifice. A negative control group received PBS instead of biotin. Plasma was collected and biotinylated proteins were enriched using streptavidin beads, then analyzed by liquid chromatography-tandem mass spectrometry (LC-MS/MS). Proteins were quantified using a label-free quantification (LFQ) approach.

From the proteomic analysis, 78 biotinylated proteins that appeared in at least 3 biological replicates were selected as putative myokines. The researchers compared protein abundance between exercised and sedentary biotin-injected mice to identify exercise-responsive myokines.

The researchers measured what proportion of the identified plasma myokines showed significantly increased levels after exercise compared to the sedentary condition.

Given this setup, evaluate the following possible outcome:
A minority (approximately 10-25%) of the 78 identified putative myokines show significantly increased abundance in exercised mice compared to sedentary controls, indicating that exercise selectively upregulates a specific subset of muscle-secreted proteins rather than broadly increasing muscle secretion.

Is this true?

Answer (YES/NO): NO